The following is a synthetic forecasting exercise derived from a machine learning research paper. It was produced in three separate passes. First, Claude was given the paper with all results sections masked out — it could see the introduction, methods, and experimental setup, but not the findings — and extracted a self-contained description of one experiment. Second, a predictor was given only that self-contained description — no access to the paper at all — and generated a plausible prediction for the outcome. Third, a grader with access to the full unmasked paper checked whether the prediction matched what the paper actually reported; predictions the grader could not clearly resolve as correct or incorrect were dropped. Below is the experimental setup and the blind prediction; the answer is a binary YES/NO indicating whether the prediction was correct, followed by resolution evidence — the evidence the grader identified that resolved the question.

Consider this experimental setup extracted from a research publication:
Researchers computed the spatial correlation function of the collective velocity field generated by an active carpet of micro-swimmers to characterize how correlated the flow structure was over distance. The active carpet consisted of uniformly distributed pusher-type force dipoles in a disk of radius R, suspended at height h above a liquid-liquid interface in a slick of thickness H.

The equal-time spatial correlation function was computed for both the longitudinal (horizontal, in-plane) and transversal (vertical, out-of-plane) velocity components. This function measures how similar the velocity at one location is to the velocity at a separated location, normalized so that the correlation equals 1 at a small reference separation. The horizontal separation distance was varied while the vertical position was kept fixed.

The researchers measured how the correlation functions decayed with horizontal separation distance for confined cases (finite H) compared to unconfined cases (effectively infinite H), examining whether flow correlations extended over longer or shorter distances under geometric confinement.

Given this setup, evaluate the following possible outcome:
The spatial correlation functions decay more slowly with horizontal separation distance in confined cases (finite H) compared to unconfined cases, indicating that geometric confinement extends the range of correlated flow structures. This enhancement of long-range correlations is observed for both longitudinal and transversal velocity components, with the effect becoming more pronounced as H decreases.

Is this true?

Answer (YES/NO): NO